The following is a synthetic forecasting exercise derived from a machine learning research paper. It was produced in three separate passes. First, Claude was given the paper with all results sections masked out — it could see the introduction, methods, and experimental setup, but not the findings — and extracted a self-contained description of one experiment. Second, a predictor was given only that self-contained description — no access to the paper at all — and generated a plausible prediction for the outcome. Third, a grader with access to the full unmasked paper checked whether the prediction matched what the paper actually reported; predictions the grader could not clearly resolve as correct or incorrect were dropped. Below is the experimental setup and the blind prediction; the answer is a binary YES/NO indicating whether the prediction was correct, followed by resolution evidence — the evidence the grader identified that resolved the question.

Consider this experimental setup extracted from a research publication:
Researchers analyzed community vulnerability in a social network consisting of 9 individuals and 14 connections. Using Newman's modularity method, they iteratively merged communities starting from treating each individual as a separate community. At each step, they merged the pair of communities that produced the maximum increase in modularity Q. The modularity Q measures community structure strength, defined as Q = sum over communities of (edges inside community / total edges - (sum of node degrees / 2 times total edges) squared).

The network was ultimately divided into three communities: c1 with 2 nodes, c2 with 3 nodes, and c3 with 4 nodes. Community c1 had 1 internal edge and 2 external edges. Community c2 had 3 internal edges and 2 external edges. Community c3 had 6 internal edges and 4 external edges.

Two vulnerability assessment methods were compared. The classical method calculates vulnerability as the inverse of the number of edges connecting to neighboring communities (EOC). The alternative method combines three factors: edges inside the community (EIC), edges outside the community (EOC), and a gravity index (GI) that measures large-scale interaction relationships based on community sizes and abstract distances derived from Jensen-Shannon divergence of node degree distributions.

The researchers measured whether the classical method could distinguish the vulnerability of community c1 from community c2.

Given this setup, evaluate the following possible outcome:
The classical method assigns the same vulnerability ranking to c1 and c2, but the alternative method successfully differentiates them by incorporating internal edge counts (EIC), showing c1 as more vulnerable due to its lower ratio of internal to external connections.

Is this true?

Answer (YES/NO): YES